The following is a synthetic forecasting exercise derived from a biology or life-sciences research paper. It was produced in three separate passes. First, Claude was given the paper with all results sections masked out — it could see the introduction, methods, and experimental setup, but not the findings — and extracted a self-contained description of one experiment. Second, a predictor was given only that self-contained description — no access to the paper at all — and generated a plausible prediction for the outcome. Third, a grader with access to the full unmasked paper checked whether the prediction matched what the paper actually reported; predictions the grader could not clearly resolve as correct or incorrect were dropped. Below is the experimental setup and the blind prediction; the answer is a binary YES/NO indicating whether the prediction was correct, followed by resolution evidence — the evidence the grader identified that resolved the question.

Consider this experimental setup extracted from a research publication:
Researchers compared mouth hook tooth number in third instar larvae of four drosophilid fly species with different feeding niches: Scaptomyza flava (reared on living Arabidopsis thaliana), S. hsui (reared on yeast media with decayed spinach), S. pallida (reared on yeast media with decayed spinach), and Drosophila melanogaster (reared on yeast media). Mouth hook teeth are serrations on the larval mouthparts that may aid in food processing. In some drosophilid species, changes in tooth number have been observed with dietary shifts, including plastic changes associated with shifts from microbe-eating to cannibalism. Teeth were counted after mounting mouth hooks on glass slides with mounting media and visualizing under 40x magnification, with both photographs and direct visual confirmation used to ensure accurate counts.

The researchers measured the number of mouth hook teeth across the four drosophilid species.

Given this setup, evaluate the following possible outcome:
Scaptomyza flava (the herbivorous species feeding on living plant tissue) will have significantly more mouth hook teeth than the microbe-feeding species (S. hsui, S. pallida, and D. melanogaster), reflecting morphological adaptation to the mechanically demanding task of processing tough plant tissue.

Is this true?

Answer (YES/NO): NO